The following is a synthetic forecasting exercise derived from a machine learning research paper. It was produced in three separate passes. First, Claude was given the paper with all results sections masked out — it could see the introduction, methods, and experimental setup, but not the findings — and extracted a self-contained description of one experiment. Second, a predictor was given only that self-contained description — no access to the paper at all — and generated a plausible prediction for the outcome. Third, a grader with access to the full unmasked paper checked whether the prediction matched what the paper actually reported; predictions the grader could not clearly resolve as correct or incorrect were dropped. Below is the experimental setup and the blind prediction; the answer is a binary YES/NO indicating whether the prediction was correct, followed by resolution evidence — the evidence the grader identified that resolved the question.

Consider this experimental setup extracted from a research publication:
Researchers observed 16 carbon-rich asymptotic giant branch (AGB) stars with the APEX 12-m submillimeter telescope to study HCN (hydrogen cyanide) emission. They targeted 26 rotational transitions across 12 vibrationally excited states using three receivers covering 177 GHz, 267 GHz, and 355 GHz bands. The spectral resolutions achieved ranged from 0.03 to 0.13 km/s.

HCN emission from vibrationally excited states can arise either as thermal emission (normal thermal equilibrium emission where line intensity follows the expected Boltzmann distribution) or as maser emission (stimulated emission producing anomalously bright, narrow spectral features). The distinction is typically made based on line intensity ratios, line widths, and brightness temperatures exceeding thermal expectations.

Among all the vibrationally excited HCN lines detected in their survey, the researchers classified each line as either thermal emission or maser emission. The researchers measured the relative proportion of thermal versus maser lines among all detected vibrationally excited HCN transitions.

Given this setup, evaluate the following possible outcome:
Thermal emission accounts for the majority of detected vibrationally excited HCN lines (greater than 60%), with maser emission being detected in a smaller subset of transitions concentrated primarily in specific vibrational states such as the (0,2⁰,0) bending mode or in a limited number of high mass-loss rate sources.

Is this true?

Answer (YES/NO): NO